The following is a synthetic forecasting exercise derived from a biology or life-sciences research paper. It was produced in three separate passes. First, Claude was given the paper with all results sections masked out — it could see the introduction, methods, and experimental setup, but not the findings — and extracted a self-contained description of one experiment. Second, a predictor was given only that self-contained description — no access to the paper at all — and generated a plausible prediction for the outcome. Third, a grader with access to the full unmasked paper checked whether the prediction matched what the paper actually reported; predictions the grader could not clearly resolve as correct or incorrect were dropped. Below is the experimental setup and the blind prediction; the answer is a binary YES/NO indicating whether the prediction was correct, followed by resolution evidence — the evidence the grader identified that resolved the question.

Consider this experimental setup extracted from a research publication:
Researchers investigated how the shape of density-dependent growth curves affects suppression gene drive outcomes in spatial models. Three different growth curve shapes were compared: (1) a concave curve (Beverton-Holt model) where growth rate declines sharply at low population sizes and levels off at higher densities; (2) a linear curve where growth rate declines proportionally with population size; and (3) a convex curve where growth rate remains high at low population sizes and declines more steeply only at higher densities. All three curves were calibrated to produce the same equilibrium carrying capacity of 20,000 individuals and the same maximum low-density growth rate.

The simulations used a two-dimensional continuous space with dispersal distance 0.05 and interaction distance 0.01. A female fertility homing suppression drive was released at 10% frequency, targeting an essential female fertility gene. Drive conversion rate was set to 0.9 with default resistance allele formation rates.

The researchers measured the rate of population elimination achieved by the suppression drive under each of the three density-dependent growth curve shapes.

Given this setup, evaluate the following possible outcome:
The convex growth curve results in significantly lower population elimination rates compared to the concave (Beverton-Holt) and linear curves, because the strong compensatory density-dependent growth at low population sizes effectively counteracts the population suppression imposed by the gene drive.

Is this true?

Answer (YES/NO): YES